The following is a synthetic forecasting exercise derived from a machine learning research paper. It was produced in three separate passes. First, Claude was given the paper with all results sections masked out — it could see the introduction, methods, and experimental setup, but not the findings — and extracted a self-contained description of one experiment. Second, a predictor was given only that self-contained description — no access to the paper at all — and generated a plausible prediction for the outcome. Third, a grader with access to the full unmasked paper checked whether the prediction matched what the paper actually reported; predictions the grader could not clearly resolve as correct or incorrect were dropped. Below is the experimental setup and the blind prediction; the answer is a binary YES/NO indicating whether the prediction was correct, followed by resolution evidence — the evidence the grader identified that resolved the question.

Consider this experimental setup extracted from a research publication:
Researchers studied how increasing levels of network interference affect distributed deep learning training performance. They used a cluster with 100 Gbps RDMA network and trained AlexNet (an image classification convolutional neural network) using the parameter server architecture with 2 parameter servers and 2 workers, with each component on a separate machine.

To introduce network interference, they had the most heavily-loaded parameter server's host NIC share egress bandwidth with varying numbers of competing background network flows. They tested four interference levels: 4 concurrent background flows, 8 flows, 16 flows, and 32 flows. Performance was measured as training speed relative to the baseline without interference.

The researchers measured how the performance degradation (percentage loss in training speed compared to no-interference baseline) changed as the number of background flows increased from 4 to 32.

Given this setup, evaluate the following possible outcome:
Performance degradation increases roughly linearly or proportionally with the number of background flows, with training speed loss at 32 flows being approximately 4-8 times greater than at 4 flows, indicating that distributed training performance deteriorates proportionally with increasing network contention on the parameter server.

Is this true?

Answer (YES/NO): NO